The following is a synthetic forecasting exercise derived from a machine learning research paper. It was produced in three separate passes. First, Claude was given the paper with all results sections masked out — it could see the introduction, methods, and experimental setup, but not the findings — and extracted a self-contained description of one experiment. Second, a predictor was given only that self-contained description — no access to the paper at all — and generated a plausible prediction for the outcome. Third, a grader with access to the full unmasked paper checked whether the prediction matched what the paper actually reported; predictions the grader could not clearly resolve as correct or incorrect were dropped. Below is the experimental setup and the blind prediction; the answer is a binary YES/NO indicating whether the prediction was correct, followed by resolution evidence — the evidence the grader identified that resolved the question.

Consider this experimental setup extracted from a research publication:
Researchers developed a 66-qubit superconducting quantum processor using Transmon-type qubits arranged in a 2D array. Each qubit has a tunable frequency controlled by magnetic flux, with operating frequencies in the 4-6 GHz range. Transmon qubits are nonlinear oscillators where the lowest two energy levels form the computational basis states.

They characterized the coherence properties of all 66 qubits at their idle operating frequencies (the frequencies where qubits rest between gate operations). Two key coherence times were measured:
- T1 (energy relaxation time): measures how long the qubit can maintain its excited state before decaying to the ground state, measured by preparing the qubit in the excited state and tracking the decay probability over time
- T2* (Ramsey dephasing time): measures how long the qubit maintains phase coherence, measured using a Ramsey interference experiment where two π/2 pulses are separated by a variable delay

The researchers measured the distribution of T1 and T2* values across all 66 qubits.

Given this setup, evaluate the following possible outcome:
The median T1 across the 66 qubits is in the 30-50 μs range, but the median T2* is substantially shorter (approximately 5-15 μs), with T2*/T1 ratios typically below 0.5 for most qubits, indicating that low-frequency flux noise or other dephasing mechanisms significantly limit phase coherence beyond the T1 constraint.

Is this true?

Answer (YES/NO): YES